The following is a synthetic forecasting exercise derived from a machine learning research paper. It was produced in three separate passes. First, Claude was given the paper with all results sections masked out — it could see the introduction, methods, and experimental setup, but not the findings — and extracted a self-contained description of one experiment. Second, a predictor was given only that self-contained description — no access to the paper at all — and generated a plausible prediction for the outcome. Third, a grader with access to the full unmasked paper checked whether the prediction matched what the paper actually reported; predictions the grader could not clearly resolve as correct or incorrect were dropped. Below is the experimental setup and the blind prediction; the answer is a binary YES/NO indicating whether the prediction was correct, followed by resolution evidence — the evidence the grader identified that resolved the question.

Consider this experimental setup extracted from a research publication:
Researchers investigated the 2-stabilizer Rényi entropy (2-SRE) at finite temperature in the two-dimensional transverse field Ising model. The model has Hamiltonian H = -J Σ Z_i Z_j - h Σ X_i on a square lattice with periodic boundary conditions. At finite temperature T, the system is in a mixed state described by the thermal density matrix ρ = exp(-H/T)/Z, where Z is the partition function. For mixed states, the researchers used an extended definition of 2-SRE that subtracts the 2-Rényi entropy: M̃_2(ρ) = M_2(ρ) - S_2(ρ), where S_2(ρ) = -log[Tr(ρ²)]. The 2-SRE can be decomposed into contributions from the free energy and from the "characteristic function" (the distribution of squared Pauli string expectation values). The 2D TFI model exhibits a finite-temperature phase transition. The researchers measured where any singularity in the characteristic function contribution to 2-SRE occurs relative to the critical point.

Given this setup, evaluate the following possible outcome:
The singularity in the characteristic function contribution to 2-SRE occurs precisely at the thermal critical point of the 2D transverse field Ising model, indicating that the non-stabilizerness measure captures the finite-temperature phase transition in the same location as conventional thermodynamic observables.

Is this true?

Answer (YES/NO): NO